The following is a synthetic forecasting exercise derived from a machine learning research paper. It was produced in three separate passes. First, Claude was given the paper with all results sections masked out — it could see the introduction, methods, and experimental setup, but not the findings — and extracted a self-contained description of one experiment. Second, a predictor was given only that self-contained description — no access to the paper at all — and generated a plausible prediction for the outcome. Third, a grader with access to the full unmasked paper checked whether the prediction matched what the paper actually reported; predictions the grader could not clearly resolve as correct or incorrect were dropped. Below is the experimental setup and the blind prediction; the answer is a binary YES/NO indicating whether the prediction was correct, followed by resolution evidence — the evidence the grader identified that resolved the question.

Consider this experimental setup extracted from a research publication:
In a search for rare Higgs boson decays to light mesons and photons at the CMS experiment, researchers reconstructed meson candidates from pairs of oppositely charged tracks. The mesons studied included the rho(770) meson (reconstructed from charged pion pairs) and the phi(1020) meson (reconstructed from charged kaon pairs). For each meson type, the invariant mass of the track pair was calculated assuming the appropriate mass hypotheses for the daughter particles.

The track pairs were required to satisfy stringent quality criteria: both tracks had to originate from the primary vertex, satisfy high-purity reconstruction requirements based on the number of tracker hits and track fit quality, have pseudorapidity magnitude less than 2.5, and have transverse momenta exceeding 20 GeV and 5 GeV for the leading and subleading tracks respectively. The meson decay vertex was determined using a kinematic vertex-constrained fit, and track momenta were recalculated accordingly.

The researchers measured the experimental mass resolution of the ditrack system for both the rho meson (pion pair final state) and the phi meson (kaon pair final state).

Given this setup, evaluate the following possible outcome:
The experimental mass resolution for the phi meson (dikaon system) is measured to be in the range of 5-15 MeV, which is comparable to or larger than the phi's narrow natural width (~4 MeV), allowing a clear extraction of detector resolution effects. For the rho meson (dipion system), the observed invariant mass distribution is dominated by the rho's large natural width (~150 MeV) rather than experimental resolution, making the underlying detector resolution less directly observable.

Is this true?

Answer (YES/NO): NO